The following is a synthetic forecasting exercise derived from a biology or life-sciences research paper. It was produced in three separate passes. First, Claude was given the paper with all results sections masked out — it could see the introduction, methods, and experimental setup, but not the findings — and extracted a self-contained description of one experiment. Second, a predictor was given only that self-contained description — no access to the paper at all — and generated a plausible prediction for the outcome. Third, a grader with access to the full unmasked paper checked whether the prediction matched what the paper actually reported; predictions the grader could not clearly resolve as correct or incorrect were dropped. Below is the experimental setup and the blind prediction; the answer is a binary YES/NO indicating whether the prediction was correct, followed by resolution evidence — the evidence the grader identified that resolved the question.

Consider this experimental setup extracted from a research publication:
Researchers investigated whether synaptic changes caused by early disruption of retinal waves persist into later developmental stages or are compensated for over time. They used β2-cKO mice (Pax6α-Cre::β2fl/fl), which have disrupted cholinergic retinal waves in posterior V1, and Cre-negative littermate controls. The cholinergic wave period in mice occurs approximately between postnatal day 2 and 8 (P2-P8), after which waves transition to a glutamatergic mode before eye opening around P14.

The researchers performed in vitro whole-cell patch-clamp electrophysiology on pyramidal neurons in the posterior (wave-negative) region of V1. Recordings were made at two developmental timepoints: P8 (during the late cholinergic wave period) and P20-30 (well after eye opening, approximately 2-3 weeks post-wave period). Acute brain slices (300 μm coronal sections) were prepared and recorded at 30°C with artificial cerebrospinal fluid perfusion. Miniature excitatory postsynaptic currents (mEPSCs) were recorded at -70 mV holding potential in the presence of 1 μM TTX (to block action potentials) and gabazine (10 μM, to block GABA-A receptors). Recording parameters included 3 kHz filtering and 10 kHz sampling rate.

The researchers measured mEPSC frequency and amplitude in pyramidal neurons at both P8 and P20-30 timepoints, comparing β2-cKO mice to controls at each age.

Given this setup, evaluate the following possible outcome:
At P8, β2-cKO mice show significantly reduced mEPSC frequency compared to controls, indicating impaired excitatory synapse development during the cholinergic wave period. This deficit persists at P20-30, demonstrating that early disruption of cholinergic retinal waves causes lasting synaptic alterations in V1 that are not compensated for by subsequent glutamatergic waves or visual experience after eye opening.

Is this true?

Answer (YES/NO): NO